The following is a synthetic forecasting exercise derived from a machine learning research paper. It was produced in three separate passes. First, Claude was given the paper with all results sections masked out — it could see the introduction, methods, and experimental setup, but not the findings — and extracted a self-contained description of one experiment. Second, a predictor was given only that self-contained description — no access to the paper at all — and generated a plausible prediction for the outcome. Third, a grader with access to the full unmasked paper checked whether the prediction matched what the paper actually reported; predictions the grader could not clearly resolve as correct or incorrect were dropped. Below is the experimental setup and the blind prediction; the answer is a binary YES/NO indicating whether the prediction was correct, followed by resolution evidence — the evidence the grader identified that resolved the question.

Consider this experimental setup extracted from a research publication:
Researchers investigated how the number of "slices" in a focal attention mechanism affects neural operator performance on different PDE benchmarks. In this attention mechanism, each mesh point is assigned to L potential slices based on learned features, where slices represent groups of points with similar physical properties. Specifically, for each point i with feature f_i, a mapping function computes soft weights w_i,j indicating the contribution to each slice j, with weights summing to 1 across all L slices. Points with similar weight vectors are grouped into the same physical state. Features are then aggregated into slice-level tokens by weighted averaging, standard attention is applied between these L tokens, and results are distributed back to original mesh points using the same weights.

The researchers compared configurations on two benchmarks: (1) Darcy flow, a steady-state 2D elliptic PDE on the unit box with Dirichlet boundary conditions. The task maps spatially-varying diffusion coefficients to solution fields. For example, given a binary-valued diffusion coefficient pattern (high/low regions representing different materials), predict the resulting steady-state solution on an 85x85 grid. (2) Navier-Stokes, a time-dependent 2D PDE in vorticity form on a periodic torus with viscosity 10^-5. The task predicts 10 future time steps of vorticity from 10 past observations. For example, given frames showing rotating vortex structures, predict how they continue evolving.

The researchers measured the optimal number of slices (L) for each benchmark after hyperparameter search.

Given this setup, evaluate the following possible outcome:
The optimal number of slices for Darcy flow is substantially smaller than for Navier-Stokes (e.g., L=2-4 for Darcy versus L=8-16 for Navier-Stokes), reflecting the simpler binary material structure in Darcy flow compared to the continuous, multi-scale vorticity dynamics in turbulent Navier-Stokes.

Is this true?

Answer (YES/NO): NO